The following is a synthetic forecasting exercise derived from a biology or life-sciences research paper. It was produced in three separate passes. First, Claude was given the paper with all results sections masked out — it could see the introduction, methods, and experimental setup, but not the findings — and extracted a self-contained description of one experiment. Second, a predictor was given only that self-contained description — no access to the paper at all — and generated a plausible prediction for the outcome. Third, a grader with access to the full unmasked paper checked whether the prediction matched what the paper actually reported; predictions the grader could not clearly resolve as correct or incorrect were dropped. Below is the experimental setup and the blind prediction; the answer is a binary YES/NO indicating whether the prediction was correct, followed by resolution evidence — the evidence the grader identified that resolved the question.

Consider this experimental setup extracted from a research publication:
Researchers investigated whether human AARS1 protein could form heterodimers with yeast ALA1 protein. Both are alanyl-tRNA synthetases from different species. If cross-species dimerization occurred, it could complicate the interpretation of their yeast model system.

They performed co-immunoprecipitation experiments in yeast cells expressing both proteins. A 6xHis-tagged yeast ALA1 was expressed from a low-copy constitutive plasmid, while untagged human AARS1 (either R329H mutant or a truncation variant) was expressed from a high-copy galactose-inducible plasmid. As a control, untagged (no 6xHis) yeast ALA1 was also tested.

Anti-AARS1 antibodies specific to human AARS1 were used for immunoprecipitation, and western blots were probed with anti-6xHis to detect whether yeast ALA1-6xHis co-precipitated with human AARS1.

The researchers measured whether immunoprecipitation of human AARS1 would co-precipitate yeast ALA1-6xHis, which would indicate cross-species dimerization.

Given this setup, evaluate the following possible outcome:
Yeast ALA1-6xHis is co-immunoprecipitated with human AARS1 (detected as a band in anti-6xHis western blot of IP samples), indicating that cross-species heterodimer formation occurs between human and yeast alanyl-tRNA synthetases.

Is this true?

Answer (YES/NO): YES